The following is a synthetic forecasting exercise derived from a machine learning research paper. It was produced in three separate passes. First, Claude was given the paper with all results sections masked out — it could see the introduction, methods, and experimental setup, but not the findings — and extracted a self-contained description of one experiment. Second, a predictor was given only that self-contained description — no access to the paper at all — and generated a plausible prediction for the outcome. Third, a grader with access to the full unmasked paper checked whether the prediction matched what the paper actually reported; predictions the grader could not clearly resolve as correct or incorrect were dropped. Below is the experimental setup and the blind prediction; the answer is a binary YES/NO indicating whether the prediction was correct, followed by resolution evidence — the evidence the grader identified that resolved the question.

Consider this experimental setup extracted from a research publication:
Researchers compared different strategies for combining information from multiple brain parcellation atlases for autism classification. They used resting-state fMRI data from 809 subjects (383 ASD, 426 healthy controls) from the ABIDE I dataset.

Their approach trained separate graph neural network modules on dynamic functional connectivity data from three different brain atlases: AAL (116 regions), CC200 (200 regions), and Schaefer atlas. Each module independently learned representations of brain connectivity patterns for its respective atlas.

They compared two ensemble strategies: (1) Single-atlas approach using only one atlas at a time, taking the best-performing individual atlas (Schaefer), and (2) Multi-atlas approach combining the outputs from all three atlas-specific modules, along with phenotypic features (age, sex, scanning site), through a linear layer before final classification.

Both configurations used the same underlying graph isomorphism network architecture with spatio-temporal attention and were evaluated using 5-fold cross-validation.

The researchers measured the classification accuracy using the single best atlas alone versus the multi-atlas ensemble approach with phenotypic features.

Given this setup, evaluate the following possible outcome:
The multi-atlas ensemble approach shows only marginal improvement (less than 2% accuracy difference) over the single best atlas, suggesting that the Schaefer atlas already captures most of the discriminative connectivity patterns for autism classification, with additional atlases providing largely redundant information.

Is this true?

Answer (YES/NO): NO